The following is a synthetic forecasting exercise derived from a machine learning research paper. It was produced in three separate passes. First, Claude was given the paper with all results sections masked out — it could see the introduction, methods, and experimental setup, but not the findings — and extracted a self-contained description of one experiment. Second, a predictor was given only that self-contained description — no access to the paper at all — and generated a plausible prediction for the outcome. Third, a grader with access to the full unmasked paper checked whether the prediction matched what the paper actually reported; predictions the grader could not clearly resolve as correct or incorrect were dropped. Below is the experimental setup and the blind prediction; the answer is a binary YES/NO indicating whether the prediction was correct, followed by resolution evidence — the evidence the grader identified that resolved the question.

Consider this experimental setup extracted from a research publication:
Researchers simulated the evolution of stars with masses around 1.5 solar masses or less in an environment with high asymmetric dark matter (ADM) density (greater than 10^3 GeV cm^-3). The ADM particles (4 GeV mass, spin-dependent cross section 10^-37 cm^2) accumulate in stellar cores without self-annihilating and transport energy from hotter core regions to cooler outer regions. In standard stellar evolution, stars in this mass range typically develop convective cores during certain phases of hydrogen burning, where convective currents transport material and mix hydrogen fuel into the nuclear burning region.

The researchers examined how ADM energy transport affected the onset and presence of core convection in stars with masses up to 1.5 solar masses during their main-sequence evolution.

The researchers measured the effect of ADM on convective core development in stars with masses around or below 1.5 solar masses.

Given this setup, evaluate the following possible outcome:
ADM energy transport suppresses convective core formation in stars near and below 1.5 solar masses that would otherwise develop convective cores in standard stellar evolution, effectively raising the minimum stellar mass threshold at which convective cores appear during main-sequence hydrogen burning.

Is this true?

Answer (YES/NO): YES